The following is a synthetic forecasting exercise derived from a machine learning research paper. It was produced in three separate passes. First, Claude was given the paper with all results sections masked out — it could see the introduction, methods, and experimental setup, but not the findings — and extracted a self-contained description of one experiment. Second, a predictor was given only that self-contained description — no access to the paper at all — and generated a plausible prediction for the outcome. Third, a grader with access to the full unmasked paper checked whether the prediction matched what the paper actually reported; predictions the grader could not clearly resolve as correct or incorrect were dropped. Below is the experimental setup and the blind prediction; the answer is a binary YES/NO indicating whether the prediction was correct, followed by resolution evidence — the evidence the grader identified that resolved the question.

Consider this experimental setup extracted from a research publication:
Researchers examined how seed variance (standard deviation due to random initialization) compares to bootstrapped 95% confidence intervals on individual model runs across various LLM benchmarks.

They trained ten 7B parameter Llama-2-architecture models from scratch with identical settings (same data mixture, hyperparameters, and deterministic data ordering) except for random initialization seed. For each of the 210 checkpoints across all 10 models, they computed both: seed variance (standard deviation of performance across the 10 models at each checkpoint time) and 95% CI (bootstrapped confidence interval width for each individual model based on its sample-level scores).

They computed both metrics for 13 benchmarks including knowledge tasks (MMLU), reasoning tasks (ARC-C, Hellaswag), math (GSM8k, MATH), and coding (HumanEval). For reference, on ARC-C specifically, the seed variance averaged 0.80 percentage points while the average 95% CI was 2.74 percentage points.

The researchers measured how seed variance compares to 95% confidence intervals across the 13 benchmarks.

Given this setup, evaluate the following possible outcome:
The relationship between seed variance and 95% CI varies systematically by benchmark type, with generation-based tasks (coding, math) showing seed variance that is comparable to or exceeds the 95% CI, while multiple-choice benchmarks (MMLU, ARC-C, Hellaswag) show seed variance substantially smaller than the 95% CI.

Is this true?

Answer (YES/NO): NO